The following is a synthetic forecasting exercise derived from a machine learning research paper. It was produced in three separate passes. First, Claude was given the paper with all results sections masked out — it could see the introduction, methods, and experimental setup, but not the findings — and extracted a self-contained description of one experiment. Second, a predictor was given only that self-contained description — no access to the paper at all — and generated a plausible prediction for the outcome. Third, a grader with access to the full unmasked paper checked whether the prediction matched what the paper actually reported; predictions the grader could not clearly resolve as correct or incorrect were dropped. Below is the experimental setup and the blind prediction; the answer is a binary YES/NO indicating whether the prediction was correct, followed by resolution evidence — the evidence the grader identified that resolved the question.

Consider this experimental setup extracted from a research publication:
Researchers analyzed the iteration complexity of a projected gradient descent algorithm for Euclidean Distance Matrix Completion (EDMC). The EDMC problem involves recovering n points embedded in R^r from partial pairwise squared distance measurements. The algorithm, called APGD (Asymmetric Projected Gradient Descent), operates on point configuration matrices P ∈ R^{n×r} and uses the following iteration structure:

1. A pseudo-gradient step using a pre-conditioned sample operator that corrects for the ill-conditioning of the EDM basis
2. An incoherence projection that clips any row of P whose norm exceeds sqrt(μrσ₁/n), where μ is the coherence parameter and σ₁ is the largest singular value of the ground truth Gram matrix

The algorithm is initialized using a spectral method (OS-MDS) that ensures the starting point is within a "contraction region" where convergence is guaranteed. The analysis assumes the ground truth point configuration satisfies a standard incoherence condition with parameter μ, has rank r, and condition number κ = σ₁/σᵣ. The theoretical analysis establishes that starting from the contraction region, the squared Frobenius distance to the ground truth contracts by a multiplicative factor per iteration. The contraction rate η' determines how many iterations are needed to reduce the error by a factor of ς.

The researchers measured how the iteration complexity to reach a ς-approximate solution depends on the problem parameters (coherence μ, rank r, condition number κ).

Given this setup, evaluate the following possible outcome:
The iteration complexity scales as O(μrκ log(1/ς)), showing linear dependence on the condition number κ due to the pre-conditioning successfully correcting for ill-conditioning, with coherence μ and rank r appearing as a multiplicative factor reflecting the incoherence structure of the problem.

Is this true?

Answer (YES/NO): NO